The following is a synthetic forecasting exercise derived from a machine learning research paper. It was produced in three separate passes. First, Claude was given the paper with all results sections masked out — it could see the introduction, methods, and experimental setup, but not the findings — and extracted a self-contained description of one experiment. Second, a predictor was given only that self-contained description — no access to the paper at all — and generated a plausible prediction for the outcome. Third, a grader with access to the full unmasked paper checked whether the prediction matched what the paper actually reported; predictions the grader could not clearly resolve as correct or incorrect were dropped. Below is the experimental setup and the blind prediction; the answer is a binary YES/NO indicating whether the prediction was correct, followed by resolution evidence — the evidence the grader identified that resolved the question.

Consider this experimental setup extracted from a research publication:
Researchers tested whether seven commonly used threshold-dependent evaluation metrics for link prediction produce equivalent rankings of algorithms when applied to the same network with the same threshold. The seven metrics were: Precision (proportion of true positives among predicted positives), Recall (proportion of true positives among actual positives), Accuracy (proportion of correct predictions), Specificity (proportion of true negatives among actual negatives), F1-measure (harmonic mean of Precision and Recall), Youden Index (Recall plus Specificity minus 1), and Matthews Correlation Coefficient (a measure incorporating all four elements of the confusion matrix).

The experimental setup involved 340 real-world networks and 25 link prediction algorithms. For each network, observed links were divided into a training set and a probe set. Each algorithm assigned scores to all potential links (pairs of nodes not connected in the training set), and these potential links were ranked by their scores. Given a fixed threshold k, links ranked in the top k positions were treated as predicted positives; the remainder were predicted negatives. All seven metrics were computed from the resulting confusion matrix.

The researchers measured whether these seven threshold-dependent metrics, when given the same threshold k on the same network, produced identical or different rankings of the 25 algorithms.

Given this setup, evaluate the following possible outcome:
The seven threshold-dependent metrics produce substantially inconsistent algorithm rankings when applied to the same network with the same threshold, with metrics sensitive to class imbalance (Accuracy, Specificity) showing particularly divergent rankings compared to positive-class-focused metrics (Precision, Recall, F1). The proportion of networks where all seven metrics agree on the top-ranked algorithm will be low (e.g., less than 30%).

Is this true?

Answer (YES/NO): NO